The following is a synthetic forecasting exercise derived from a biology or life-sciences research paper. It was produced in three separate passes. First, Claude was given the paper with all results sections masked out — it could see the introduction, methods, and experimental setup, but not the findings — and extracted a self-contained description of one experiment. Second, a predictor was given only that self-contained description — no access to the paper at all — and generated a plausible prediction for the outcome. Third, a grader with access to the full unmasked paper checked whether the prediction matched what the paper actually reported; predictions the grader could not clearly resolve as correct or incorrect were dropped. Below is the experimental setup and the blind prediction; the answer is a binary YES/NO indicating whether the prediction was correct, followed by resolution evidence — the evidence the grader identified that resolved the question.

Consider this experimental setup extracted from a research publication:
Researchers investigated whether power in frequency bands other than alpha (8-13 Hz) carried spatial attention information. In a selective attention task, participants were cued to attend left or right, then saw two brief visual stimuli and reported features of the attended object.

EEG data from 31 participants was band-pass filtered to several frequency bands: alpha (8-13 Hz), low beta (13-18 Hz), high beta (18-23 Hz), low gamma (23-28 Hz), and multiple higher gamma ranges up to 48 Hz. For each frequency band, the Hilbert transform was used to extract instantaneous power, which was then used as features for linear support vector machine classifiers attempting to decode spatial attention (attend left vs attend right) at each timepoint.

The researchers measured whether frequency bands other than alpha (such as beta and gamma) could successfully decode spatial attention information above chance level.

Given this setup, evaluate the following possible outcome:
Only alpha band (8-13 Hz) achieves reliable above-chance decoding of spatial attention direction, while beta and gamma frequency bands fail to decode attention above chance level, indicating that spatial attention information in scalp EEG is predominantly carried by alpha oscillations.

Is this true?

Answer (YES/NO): NO